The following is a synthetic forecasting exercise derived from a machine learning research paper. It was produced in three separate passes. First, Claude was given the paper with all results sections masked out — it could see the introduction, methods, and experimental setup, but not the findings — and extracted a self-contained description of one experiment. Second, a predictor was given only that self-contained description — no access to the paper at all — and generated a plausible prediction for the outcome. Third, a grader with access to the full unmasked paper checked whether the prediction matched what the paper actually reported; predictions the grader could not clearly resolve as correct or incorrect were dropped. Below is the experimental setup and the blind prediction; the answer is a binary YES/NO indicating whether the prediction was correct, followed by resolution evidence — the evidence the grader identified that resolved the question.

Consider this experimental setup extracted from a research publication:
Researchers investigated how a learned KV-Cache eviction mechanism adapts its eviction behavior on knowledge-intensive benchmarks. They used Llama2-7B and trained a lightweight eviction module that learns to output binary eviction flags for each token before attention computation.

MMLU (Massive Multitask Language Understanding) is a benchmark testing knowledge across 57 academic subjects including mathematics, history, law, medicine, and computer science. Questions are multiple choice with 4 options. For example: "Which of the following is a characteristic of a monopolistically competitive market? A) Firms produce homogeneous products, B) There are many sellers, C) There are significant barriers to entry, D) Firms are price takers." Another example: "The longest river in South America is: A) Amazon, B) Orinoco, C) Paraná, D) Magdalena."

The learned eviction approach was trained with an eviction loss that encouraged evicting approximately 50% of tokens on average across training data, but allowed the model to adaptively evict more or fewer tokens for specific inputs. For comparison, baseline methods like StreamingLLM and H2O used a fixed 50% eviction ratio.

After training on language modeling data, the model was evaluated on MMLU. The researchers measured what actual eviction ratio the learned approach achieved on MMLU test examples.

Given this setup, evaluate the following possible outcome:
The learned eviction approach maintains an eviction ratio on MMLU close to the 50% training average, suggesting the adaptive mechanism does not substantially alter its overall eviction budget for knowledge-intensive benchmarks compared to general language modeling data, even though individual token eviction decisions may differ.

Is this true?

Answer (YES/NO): NO